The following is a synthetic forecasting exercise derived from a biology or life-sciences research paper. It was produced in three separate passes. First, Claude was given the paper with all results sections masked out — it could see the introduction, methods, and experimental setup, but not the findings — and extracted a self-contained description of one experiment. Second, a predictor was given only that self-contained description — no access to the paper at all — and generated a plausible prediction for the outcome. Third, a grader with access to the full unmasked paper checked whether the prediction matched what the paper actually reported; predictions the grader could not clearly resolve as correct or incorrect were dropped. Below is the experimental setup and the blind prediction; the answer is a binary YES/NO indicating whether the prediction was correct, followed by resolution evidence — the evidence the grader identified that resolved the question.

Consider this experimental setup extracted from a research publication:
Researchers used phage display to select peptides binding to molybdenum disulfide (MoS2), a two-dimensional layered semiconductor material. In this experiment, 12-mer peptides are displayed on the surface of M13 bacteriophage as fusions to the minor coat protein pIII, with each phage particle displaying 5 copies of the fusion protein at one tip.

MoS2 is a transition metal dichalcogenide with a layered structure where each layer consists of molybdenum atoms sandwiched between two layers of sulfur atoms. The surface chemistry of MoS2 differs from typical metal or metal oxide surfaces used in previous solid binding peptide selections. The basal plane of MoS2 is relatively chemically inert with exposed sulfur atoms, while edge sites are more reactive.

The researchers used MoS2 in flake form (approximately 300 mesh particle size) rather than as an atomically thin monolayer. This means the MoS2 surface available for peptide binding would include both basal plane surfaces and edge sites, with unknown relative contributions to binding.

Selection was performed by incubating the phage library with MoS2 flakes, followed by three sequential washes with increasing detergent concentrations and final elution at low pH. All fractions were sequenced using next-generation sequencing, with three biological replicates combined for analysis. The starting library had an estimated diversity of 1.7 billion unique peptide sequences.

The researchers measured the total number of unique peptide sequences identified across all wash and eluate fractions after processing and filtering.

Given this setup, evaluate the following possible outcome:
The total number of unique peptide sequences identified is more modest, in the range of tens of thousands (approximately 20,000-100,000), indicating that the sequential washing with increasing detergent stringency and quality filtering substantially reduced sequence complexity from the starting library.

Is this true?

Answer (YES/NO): NO